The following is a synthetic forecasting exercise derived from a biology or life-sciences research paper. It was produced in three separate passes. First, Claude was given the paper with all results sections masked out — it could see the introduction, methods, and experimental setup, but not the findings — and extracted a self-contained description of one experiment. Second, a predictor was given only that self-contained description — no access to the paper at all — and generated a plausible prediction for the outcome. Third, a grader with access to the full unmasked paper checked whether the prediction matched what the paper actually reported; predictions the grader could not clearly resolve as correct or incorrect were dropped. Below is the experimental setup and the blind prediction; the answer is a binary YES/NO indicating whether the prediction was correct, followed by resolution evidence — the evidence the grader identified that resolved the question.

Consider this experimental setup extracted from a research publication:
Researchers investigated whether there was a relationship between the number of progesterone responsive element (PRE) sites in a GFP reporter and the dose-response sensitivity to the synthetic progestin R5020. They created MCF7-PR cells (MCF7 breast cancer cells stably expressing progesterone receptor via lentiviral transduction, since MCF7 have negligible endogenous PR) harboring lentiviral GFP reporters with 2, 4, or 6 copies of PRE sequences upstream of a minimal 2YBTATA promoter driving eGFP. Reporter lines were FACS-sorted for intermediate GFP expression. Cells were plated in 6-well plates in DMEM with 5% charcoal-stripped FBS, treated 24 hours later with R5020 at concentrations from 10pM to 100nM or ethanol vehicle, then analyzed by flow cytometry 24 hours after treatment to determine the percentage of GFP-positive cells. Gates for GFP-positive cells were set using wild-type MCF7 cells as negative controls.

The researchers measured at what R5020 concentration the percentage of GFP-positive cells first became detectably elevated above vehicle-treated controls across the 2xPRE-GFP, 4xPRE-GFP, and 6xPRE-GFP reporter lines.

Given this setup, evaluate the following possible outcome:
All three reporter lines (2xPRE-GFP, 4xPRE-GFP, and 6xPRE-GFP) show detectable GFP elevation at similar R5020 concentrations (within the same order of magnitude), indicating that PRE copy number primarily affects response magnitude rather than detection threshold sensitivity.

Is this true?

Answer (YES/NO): YES